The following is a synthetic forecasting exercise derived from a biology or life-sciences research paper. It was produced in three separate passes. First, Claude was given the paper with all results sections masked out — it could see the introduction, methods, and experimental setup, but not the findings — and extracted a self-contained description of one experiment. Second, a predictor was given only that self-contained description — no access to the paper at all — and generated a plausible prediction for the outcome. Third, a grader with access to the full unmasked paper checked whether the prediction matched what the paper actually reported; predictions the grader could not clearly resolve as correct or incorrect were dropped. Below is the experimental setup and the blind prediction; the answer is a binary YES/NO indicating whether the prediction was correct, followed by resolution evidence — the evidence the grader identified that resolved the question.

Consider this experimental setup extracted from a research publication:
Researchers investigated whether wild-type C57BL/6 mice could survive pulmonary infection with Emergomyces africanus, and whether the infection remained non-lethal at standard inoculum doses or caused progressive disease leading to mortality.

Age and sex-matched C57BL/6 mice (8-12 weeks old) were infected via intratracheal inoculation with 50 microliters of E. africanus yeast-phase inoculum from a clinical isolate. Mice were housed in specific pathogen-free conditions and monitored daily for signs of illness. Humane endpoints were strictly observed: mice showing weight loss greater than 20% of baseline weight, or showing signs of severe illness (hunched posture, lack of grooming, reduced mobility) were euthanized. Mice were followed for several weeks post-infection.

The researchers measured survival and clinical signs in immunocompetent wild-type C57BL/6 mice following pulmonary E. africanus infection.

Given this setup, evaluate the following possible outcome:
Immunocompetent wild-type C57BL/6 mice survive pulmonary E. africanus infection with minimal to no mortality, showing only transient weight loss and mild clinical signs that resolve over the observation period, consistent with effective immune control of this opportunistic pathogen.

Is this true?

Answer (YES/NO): YES